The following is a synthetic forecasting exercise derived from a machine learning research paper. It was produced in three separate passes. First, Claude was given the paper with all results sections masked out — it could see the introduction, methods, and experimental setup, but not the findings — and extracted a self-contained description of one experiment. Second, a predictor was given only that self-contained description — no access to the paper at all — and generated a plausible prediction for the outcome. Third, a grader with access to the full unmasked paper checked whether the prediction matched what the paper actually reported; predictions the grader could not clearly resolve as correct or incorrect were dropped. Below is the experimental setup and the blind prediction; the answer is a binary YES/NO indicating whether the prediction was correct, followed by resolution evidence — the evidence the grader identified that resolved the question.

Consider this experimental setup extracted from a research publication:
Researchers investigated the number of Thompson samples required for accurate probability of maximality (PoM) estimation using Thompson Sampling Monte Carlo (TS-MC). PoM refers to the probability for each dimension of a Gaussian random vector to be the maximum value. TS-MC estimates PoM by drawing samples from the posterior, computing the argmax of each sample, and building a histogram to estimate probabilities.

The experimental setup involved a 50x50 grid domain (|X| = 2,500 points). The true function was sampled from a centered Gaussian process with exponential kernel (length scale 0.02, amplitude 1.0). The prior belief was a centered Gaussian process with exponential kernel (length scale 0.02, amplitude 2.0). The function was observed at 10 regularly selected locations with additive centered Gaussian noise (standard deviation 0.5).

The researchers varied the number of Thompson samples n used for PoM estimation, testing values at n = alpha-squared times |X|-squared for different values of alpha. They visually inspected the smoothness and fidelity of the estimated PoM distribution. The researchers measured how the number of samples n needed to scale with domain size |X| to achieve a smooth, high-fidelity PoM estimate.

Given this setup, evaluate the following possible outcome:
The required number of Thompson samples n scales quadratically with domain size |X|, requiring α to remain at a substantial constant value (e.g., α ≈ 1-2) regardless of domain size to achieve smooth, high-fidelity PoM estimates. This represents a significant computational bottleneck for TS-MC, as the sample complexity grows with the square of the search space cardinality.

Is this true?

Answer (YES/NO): YES